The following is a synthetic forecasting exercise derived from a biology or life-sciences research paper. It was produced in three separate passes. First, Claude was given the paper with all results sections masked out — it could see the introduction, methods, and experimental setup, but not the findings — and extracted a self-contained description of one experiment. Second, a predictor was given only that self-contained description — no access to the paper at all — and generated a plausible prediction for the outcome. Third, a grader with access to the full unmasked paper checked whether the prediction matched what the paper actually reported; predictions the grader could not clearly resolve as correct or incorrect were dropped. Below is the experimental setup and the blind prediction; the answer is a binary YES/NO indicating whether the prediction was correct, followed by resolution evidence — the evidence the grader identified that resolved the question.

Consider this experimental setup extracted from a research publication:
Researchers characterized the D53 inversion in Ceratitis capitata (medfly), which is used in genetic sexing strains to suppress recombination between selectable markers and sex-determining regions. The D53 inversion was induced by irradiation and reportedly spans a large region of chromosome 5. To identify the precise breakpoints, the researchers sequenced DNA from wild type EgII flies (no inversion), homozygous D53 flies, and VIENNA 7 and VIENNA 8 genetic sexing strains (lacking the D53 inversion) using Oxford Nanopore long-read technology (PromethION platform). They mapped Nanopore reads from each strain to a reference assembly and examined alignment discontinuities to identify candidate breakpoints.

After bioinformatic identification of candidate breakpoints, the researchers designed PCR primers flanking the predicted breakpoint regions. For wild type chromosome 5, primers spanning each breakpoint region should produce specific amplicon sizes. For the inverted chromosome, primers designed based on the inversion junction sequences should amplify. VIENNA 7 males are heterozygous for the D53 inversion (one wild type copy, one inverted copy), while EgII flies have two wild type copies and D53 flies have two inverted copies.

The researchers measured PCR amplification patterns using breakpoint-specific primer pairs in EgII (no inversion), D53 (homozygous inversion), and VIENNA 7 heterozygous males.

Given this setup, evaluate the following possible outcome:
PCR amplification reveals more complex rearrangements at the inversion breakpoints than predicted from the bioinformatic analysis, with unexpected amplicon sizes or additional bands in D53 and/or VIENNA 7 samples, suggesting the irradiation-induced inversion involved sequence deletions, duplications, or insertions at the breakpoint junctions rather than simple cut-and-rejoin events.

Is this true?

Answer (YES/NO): NO